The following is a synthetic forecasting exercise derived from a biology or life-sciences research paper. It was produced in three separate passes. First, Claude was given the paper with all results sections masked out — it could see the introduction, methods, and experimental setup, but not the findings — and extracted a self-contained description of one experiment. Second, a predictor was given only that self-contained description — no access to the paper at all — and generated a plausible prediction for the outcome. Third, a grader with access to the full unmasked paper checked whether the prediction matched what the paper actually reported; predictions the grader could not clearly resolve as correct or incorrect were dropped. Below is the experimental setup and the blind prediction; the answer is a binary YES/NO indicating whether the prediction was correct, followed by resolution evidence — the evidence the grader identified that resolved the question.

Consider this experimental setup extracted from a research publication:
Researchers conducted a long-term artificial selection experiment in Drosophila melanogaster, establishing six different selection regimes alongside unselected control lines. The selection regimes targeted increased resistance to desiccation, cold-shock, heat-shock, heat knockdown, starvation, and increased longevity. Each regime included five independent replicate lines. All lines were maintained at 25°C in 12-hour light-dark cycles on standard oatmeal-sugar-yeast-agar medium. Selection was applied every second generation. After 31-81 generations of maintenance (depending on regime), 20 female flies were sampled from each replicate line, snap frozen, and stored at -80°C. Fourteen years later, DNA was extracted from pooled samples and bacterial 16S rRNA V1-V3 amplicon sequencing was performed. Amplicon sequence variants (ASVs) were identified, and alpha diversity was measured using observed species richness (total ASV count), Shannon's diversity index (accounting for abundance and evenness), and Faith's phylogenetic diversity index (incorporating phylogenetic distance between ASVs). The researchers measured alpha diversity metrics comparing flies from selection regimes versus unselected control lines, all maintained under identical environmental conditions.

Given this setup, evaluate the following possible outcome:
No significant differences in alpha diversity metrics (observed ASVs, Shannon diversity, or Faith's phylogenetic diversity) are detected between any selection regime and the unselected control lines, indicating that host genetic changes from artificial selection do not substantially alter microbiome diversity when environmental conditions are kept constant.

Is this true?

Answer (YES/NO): NO